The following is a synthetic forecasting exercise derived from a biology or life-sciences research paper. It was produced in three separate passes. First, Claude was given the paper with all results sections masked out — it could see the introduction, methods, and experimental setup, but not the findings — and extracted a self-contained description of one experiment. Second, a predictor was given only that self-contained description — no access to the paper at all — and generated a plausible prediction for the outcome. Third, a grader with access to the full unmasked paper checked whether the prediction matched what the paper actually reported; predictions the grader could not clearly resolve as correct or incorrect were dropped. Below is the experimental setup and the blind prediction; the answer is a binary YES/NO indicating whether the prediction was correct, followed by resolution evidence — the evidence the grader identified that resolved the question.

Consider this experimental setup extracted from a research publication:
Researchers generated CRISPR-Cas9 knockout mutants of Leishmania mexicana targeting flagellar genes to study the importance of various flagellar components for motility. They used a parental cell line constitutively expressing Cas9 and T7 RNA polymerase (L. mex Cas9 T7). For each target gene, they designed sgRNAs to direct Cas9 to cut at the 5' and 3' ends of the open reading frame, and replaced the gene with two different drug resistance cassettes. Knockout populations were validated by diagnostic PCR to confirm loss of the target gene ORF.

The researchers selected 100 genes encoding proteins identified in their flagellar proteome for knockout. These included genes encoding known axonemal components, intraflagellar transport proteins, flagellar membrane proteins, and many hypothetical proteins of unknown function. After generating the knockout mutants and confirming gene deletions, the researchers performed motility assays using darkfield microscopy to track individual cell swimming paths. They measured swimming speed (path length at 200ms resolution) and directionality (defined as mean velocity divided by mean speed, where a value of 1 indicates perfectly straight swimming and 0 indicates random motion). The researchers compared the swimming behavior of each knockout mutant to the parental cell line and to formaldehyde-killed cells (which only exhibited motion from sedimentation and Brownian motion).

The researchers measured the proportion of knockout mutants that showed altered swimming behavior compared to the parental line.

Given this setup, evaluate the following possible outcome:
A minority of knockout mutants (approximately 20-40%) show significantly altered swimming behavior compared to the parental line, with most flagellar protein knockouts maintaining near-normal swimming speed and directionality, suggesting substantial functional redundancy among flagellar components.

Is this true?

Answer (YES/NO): NO